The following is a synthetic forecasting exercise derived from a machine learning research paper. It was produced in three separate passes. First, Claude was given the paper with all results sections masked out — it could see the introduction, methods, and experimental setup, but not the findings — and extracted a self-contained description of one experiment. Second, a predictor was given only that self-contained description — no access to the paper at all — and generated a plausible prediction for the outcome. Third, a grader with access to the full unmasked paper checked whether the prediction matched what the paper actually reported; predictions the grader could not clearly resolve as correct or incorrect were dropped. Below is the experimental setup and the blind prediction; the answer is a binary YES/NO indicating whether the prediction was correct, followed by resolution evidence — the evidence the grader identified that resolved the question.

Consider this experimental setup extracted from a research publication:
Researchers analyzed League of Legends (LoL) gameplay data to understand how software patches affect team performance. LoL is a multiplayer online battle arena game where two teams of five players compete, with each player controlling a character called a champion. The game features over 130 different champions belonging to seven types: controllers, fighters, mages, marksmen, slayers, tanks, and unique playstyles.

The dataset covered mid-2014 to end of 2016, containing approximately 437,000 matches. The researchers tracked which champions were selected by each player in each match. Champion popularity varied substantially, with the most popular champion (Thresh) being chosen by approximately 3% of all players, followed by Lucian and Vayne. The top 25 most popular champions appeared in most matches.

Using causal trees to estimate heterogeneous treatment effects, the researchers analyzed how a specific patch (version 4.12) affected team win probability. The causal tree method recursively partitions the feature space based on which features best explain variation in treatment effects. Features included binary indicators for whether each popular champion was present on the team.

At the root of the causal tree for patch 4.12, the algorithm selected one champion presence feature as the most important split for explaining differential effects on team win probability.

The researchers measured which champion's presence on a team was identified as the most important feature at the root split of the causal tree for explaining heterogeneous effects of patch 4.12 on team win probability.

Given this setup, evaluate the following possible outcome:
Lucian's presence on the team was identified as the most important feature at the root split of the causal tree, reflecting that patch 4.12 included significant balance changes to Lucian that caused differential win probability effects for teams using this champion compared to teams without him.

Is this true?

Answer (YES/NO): YES